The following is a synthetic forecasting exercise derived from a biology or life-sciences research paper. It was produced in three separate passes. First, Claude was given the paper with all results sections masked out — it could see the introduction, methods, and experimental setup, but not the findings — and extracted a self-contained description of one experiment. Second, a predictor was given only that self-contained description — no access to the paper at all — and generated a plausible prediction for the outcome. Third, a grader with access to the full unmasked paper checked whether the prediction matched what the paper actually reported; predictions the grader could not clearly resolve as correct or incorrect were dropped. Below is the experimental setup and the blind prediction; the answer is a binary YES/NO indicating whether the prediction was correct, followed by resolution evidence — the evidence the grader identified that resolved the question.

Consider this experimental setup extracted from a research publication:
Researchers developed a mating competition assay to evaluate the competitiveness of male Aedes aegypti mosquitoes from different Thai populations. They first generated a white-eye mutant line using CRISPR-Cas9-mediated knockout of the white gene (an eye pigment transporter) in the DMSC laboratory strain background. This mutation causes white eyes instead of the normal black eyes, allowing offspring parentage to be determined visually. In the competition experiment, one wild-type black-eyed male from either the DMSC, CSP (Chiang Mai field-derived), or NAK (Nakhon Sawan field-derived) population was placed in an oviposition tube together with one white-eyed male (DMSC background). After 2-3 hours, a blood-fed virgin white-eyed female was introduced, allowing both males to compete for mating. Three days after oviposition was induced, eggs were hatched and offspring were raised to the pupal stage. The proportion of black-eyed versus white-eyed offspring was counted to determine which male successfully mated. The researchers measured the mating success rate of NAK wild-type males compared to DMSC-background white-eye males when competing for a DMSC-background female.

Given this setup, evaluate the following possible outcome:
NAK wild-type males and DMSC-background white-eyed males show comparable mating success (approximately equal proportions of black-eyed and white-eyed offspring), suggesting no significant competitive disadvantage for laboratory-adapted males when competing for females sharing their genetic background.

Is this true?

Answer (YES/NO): NO